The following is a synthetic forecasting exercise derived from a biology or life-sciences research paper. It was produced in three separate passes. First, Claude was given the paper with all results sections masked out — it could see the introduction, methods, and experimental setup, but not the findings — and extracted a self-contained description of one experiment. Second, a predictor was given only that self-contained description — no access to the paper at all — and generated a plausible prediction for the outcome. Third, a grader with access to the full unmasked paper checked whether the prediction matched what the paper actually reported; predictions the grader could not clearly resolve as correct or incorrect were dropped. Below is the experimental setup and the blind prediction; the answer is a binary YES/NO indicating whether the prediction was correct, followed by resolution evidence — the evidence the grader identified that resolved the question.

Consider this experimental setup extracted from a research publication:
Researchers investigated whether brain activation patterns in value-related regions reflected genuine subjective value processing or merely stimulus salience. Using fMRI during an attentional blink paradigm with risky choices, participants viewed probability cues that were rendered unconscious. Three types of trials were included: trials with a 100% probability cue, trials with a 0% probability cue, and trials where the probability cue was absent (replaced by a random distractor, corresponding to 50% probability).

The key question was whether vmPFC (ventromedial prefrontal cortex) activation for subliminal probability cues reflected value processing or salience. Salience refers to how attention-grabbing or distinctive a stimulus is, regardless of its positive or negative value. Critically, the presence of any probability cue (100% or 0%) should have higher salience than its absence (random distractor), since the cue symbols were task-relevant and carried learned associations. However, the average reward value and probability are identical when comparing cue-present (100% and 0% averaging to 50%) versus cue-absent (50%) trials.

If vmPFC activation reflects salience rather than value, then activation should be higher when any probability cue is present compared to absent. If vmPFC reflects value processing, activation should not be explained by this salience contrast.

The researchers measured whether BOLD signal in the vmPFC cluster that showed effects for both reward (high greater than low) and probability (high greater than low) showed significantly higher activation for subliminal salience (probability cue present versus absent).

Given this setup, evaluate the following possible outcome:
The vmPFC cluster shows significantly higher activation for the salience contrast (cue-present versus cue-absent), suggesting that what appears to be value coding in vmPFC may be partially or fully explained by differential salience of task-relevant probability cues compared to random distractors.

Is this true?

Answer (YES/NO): NO